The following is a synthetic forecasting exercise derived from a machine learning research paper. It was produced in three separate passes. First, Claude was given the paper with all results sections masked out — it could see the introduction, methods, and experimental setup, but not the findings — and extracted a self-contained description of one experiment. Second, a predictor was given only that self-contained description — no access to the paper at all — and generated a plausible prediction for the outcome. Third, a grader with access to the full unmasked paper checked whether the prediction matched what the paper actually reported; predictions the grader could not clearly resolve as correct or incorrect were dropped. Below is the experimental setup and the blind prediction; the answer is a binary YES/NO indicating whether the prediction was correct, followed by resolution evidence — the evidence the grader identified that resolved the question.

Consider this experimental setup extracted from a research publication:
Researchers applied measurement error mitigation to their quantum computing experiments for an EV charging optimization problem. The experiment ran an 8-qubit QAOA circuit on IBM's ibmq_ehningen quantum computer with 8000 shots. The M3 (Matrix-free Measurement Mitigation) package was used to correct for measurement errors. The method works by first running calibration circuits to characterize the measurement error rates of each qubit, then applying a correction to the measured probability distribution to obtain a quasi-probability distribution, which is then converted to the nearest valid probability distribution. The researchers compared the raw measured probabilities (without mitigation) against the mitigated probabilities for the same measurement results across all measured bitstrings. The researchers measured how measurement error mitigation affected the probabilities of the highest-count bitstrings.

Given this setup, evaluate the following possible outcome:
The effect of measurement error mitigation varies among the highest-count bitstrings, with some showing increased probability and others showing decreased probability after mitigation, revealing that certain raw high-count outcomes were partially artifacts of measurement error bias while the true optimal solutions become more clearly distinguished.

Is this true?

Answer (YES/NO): NO